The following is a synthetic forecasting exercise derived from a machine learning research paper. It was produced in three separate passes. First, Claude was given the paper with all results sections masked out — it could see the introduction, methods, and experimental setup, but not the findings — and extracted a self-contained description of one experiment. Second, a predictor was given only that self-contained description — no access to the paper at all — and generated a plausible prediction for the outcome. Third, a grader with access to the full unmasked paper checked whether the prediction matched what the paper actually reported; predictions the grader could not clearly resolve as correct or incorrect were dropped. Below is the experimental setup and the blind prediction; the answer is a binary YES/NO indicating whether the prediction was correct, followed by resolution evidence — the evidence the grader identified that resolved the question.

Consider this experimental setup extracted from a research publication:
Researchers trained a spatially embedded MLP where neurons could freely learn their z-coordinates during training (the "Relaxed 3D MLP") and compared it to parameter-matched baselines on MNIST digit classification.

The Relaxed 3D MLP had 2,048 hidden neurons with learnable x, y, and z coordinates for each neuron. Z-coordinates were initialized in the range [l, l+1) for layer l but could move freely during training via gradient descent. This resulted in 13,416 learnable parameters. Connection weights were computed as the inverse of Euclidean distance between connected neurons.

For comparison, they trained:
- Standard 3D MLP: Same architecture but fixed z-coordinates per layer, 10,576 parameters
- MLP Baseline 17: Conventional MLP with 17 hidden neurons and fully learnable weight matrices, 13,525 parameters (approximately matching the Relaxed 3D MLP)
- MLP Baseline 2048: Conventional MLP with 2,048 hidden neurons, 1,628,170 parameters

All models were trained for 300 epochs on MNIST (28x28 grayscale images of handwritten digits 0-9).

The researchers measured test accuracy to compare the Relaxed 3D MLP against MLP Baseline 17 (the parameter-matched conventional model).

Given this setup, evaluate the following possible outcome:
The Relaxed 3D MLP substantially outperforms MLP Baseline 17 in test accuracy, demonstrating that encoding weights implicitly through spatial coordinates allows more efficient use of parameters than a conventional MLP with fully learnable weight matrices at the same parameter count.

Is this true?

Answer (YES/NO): NO